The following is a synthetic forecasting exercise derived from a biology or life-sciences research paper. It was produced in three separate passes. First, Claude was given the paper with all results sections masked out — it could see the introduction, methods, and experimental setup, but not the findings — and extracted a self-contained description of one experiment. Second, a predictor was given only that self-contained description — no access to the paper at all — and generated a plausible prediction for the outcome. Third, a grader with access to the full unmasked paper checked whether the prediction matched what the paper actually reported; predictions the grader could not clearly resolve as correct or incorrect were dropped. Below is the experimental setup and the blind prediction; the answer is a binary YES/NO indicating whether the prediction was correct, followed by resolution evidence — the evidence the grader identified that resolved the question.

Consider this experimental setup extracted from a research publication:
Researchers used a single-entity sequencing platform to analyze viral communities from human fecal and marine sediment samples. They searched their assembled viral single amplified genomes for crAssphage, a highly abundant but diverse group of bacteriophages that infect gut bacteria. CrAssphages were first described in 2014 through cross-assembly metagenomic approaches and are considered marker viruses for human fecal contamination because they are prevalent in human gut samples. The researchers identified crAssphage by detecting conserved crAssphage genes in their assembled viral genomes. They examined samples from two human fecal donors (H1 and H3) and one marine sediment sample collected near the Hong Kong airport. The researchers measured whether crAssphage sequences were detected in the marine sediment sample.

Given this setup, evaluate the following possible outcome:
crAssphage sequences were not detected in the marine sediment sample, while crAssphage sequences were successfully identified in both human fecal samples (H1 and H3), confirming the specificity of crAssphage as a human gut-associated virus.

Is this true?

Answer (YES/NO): NO